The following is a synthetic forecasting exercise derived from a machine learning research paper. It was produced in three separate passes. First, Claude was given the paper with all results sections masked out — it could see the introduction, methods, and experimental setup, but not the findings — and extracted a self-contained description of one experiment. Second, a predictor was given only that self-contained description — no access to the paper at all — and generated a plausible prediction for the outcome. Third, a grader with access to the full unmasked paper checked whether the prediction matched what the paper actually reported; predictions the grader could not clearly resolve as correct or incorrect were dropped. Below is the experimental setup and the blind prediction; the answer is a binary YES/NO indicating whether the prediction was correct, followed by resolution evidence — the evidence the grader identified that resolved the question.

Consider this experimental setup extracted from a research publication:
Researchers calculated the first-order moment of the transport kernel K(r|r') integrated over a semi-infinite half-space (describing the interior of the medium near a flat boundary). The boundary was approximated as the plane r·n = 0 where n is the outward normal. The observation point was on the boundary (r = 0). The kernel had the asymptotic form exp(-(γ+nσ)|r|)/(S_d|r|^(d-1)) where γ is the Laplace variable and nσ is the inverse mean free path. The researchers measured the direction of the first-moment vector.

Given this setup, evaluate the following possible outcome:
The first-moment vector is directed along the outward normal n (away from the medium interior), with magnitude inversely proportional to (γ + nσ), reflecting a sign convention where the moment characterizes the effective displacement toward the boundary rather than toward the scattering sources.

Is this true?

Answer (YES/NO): NO